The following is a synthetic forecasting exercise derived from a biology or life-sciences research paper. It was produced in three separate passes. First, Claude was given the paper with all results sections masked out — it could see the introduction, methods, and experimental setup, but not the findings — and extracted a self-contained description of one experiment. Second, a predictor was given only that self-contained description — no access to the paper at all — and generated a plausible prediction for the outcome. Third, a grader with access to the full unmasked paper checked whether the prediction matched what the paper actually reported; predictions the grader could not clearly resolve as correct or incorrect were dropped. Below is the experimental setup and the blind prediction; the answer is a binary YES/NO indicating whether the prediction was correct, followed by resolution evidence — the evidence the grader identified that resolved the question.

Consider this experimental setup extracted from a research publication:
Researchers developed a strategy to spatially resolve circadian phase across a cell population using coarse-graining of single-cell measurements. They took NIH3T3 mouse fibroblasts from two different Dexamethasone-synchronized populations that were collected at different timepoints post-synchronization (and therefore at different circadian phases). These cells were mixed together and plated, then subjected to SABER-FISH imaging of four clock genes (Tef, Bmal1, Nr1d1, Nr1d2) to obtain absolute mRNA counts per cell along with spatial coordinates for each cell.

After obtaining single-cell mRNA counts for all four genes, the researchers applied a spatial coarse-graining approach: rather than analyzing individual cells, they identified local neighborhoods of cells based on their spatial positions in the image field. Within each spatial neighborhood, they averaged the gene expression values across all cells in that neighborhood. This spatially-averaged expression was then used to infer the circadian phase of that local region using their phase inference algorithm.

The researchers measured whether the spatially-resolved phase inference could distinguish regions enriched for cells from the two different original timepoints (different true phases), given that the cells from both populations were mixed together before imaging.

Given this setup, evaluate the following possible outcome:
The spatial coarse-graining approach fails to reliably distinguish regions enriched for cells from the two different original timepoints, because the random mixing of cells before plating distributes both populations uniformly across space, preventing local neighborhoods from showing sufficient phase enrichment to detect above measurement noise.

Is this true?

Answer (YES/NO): NO